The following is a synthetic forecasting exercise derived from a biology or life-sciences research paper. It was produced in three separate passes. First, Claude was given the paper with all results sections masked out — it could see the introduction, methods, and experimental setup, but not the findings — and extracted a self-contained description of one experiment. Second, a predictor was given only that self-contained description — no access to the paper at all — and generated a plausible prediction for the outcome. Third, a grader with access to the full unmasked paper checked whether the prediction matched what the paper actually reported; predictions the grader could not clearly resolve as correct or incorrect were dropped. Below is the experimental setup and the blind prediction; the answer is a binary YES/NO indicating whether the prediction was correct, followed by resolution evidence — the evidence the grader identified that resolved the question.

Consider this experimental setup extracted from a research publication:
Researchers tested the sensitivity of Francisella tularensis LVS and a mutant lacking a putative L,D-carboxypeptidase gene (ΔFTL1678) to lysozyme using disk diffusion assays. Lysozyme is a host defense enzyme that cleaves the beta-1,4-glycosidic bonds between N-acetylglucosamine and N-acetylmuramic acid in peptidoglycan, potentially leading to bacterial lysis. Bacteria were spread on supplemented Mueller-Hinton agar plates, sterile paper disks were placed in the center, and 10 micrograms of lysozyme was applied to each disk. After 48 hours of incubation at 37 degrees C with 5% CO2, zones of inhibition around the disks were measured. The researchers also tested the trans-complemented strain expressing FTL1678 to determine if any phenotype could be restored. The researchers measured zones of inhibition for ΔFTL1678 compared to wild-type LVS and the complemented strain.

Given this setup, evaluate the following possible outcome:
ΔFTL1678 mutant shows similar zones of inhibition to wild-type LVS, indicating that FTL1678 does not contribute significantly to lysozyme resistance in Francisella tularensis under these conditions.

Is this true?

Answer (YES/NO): NO